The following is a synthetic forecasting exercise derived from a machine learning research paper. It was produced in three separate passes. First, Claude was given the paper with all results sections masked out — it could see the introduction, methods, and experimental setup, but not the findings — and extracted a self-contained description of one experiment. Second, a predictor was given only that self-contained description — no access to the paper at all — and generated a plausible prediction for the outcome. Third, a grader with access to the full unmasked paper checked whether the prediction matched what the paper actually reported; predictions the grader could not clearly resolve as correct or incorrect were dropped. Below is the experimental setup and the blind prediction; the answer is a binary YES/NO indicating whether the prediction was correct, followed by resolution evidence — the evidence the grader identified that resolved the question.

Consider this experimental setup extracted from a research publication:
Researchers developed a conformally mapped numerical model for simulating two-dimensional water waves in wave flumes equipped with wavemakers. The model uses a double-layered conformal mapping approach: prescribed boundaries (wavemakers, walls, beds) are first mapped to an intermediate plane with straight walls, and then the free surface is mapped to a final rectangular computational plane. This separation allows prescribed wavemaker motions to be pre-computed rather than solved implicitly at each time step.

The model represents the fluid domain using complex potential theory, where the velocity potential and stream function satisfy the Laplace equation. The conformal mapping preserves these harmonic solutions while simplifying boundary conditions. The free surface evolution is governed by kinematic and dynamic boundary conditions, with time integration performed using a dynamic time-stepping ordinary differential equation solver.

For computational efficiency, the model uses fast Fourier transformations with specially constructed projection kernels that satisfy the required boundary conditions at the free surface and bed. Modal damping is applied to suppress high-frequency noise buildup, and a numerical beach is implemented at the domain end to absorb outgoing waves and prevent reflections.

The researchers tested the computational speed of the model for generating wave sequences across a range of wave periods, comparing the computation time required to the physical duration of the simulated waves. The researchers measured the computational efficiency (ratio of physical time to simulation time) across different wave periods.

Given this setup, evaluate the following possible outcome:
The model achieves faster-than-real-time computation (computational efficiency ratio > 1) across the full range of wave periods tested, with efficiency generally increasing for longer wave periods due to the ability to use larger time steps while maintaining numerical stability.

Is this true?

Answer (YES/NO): NO